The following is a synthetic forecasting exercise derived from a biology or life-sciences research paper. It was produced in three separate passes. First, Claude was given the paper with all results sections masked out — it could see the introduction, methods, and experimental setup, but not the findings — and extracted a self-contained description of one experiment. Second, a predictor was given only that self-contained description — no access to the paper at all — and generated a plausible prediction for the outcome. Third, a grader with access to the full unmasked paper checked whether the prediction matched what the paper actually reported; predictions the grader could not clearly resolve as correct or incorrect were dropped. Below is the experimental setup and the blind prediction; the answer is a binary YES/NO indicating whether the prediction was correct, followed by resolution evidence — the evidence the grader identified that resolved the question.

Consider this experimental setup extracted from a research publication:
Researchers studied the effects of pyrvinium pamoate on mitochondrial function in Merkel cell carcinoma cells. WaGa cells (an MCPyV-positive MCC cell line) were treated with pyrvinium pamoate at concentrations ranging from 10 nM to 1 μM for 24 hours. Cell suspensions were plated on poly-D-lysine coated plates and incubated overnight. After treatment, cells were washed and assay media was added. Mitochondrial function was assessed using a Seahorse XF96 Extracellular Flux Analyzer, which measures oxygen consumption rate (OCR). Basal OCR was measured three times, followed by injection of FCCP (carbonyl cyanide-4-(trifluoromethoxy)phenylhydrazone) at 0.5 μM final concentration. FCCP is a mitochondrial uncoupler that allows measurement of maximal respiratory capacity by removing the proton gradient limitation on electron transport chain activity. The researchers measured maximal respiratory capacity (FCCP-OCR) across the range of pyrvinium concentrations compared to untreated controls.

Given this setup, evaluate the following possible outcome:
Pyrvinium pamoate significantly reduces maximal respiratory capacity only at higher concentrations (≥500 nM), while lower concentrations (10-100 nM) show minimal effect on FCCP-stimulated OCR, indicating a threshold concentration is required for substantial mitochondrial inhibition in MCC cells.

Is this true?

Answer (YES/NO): NO